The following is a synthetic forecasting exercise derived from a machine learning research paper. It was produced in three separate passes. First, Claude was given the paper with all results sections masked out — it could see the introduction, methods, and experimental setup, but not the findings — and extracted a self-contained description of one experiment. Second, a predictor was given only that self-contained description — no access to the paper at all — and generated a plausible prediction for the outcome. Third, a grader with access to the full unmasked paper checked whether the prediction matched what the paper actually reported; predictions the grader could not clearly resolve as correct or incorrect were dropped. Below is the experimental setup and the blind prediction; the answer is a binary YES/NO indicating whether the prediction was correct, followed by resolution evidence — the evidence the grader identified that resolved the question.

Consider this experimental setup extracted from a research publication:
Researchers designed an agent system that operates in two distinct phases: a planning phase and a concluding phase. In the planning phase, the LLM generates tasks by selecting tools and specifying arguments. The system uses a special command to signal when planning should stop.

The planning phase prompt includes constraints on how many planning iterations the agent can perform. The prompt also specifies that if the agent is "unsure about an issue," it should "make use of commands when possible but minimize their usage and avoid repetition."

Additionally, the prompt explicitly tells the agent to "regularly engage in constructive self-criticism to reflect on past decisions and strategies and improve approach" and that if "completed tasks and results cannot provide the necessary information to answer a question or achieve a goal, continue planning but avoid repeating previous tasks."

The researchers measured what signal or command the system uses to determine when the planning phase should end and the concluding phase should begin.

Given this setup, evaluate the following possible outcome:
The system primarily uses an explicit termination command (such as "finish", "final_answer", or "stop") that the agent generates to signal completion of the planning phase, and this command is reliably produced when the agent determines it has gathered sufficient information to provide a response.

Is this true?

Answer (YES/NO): NO